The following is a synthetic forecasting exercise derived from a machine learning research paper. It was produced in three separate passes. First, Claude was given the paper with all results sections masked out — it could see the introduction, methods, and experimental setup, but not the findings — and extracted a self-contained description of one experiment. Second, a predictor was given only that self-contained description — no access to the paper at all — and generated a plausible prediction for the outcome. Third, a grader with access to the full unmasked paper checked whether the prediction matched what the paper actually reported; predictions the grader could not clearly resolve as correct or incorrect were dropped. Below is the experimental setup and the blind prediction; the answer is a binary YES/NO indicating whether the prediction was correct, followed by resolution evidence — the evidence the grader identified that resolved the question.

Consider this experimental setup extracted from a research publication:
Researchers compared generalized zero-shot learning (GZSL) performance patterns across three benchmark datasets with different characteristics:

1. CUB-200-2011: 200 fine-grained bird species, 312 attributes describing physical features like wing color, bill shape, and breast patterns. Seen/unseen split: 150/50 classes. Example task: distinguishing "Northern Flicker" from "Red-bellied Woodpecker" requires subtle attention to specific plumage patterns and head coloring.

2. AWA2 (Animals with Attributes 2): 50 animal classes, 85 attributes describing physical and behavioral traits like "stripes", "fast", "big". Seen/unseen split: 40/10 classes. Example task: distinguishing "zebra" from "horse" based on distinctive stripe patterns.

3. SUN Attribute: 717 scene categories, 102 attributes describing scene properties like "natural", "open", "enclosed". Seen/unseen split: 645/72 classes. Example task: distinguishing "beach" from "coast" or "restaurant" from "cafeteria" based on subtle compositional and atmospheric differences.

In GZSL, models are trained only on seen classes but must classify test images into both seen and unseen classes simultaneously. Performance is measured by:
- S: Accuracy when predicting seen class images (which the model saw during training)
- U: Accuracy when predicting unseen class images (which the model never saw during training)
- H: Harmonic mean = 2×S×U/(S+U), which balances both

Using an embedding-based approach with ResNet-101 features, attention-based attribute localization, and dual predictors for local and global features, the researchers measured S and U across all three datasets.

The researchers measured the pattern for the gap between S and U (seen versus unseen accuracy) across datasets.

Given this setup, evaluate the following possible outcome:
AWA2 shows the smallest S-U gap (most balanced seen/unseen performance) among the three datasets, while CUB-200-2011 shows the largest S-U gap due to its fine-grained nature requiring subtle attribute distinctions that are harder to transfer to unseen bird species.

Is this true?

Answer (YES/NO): NO